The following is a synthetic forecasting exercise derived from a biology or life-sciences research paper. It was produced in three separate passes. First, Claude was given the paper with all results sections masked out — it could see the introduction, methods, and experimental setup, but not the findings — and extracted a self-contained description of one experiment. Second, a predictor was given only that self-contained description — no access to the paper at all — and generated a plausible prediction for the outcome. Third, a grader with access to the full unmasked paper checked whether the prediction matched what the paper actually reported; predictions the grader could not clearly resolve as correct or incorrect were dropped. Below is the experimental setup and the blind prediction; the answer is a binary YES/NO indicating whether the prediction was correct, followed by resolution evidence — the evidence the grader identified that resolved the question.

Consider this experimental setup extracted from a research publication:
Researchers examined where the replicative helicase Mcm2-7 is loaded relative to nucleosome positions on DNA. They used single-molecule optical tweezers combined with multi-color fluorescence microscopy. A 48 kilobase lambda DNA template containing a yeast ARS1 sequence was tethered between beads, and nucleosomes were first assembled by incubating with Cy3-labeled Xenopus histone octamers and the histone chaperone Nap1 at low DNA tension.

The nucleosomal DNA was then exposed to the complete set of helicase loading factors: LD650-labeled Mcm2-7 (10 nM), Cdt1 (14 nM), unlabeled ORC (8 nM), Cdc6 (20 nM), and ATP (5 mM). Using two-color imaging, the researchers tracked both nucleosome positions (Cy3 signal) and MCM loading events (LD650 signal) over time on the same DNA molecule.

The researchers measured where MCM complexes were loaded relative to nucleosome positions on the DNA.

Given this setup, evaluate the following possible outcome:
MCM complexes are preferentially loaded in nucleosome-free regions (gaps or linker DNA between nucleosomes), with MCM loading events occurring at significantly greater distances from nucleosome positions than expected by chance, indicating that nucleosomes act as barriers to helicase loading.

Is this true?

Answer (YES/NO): NO